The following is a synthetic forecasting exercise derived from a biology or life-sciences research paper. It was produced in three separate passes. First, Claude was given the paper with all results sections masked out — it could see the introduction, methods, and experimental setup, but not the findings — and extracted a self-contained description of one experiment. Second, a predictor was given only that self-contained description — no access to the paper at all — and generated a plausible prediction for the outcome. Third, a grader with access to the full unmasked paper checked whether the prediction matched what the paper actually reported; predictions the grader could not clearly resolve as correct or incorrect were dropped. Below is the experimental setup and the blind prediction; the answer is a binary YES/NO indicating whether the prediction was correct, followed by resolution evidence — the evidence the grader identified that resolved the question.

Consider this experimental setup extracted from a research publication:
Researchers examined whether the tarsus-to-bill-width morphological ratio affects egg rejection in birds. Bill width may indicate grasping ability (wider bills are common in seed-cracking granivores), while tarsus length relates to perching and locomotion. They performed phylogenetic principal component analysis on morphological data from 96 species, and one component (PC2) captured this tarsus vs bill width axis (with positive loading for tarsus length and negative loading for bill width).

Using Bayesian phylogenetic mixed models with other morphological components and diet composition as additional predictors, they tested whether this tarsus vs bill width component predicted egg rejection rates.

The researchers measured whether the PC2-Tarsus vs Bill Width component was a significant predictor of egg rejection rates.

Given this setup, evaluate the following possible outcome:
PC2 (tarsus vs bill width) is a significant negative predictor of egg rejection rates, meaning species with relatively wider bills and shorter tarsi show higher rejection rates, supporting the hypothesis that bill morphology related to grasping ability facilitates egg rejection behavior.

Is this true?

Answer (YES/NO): NO